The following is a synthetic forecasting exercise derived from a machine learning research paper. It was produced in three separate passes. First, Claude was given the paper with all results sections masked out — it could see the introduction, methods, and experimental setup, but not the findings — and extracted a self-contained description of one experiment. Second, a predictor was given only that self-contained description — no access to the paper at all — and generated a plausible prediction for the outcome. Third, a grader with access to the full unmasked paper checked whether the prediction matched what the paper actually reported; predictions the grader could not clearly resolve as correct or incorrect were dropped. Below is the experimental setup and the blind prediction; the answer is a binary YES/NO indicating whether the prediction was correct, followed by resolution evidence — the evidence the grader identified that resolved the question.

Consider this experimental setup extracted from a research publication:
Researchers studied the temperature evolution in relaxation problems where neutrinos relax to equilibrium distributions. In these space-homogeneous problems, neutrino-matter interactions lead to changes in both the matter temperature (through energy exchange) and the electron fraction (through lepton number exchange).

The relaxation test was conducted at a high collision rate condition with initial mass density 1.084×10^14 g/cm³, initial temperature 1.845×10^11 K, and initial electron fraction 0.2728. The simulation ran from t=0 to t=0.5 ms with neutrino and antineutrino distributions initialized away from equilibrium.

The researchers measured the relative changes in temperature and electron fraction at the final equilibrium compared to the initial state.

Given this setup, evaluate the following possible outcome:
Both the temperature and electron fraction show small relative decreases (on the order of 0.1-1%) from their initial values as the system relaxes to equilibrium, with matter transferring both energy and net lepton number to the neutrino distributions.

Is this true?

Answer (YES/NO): NO